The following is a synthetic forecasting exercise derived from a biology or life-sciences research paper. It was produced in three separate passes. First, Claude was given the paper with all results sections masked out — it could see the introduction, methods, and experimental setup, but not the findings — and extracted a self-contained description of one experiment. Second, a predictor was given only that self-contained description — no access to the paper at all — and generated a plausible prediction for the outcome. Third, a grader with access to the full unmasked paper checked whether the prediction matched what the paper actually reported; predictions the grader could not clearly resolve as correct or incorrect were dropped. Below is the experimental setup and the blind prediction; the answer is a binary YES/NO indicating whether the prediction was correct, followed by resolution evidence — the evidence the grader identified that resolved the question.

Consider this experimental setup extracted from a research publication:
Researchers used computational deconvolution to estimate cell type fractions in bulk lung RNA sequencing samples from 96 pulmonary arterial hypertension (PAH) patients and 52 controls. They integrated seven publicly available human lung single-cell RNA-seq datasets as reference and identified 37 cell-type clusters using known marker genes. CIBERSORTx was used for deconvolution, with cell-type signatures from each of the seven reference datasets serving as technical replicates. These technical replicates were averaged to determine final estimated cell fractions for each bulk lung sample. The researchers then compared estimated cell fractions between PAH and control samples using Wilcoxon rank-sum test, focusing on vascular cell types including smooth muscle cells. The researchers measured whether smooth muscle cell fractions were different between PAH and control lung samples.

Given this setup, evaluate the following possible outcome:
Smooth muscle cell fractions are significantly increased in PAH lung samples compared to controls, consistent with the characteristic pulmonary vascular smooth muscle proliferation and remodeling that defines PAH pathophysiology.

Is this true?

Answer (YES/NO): NO